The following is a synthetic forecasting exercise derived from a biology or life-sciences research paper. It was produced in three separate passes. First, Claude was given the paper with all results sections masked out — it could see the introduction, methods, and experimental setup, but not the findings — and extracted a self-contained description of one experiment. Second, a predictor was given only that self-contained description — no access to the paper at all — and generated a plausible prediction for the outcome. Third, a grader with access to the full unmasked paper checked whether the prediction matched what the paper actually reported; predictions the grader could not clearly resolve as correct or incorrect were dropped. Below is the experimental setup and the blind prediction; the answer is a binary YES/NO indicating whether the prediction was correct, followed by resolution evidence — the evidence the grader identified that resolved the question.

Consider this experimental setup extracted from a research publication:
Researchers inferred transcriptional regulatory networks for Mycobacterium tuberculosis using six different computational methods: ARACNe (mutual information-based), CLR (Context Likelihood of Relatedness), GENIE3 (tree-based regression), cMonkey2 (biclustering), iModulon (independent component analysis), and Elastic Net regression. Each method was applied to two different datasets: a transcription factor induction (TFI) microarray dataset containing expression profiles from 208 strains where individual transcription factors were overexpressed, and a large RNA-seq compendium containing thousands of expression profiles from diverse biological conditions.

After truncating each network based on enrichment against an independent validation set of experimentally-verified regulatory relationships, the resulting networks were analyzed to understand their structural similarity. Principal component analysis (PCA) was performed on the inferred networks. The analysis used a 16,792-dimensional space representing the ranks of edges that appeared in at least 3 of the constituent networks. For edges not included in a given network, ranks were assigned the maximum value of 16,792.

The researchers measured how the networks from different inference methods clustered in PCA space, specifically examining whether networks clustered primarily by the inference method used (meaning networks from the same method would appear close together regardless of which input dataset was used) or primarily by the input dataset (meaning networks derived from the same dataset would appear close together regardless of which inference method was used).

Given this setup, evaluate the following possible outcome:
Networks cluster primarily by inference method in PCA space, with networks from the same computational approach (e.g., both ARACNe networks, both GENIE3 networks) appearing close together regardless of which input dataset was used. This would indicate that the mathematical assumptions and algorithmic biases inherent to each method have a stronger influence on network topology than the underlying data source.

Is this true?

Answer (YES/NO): NO